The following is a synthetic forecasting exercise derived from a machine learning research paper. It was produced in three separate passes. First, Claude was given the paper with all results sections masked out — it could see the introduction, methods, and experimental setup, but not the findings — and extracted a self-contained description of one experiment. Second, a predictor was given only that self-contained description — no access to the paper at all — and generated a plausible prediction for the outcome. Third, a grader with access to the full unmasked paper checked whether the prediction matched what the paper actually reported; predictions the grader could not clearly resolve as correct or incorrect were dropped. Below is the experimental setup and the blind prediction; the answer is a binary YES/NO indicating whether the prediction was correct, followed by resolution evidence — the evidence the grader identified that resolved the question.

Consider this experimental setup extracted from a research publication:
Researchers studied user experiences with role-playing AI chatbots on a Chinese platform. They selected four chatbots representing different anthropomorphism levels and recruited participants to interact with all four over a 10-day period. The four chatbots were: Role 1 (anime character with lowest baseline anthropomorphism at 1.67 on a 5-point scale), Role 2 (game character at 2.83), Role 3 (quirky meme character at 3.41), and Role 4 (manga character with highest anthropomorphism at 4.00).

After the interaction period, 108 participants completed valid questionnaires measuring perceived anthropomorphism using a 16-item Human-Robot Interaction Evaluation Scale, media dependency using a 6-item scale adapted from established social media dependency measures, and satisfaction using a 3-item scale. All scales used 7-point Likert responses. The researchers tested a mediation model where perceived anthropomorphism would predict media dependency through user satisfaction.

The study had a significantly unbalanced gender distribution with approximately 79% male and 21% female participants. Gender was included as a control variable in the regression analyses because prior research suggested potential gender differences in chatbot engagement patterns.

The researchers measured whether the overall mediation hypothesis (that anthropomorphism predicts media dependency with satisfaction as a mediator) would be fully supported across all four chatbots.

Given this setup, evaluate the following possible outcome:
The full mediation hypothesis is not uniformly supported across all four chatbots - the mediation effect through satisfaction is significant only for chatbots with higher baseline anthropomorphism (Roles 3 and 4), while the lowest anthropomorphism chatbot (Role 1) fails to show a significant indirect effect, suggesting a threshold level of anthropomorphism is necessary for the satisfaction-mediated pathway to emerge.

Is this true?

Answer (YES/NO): NO